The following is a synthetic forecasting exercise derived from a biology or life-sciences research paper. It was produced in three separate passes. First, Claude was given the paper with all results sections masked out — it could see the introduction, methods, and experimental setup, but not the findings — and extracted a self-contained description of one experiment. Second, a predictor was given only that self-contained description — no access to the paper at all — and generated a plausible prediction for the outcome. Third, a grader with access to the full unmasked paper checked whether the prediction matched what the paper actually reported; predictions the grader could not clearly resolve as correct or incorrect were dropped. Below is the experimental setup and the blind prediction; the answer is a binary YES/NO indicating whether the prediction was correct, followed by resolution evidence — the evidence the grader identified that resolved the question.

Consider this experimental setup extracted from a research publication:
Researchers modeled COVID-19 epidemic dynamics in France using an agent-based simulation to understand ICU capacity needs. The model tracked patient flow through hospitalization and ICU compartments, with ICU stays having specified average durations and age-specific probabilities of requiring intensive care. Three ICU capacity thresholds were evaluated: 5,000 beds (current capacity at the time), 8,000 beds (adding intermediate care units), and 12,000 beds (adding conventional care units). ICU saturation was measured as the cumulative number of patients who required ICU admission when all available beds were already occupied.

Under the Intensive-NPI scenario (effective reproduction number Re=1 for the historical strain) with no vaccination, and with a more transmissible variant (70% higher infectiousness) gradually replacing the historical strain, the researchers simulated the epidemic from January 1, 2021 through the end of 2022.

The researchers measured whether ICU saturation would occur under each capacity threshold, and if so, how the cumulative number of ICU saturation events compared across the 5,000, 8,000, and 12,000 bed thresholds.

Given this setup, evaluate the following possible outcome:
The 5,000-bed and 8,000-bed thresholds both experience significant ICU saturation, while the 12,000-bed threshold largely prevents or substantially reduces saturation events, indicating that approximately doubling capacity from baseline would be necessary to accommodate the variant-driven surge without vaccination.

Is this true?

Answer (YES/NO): NO